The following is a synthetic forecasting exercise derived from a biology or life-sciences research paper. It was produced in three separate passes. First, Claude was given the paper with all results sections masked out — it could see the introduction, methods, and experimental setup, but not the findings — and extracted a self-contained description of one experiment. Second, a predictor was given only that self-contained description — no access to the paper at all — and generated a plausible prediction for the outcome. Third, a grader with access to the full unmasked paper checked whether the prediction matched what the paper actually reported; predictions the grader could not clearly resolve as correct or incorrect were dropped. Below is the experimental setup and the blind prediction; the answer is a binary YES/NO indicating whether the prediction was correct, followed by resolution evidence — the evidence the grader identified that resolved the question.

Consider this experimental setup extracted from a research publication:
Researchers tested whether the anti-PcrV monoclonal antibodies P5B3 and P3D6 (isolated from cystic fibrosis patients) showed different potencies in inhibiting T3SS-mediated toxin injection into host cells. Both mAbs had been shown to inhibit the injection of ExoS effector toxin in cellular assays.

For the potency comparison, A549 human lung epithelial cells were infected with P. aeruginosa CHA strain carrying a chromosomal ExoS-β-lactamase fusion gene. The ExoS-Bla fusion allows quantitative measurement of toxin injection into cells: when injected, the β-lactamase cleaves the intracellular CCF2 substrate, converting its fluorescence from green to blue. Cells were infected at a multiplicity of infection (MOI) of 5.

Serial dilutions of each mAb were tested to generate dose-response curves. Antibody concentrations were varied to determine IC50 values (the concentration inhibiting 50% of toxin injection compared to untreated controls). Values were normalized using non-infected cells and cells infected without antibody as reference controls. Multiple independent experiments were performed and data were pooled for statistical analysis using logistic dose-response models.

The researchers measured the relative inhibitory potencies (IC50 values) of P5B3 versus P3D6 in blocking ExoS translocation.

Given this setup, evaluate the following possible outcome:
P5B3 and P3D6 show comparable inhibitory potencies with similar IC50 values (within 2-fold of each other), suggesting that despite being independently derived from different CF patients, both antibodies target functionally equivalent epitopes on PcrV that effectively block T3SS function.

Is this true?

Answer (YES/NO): NO